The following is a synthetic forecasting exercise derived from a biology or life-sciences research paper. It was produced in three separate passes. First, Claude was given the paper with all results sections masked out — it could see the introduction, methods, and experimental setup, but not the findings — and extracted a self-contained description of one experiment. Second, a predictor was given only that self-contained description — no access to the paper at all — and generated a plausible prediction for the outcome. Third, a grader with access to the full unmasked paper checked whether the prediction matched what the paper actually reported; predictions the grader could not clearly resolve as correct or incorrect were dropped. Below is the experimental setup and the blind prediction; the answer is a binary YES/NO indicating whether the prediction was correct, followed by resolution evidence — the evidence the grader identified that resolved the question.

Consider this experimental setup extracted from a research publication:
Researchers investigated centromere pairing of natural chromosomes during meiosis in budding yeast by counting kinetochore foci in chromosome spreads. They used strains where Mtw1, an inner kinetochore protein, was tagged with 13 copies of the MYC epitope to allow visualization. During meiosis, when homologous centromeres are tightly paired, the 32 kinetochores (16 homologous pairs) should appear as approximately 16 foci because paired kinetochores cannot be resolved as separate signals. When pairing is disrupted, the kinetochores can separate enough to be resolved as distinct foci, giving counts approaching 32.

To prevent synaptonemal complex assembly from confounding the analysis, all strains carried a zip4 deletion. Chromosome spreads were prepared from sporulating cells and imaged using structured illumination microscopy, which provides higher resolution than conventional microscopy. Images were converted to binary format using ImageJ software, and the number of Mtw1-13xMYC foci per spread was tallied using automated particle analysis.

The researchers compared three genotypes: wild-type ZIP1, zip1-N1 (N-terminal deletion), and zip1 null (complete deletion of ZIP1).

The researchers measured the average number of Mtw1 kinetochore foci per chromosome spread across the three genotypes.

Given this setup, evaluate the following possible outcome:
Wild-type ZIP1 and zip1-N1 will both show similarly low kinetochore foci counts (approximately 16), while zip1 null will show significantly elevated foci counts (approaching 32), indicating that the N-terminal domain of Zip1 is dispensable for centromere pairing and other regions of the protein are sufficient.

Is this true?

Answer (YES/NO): NO